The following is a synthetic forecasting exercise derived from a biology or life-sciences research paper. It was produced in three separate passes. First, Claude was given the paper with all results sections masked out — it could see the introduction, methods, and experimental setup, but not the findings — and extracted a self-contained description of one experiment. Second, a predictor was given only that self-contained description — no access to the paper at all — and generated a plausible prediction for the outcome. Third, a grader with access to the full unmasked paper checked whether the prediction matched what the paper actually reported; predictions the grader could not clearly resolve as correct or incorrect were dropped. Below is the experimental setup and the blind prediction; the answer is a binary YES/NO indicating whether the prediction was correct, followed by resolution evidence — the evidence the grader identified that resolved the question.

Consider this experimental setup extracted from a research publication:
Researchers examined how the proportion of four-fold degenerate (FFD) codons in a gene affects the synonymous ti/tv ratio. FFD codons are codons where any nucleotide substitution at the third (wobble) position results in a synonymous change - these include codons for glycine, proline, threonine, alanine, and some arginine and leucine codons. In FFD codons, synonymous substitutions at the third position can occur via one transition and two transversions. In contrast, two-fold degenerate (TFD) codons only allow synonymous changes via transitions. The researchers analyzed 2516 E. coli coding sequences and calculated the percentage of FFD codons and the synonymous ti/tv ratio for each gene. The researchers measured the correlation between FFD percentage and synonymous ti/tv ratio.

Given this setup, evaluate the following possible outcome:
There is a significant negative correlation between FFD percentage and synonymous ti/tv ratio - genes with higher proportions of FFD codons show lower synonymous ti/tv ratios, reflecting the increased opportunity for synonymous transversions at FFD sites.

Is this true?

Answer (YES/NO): YES